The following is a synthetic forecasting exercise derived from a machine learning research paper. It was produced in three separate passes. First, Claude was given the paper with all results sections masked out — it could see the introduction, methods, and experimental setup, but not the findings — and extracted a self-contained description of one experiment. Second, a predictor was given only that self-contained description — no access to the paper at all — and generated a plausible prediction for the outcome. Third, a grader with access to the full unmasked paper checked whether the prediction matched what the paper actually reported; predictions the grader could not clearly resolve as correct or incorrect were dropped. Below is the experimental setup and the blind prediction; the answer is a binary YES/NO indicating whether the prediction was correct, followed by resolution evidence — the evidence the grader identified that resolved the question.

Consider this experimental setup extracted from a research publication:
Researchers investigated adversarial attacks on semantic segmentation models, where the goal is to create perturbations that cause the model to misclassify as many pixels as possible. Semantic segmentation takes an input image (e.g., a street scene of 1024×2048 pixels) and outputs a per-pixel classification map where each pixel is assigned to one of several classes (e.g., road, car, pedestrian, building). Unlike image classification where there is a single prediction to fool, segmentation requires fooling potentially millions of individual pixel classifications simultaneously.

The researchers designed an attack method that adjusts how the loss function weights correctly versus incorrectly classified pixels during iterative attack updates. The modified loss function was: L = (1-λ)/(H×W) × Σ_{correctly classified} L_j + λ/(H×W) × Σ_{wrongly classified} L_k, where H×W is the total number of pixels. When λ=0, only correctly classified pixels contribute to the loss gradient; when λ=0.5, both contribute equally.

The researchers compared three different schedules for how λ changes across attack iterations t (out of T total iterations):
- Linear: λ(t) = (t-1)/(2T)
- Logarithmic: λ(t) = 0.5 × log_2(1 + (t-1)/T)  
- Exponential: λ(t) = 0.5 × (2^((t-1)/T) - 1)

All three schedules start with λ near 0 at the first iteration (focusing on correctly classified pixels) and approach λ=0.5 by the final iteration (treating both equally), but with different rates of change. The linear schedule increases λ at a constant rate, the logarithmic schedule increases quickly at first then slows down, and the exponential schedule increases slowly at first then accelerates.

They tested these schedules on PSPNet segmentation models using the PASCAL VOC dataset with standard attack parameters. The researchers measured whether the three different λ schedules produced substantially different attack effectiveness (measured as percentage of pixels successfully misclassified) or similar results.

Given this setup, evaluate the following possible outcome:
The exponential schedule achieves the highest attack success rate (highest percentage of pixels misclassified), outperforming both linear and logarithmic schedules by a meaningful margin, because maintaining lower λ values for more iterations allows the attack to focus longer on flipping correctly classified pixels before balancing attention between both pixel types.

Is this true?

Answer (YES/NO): NO